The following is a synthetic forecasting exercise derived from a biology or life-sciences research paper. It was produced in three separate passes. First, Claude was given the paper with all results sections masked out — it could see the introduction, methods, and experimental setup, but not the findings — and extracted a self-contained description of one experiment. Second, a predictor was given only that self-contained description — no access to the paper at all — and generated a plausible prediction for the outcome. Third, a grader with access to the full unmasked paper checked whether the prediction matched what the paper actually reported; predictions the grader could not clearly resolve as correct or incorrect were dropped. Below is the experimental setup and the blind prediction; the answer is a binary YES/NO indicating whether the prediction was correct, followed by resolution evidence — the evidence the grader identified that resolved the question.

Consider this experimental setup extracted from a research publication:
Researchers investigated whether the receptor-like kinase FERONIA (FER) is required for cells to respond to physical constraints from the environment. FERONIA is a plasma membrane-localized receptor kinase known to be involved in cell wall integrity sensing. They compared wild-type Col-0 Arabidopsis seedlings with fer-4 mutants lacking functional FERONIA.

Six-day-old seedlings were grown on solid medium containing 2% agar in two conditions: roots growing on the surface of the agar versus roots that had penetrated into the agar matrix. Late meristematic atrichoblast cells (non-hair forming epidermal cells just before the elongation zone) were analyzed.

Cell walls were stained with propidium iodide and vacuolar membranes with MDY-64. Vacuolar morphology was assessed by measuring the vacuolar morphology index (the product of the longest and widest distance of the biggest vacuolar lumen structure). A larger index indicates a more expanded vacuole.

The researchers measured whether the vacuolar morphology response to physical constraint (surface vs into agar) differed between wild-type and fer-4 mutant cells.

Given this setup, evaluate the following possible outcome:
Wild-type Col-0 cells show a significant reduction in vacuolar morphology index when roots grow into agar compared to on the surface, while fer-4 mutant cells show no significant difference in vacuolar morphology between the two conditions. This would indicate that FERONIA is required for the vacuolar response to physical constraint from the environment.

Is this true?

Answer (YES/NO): YES